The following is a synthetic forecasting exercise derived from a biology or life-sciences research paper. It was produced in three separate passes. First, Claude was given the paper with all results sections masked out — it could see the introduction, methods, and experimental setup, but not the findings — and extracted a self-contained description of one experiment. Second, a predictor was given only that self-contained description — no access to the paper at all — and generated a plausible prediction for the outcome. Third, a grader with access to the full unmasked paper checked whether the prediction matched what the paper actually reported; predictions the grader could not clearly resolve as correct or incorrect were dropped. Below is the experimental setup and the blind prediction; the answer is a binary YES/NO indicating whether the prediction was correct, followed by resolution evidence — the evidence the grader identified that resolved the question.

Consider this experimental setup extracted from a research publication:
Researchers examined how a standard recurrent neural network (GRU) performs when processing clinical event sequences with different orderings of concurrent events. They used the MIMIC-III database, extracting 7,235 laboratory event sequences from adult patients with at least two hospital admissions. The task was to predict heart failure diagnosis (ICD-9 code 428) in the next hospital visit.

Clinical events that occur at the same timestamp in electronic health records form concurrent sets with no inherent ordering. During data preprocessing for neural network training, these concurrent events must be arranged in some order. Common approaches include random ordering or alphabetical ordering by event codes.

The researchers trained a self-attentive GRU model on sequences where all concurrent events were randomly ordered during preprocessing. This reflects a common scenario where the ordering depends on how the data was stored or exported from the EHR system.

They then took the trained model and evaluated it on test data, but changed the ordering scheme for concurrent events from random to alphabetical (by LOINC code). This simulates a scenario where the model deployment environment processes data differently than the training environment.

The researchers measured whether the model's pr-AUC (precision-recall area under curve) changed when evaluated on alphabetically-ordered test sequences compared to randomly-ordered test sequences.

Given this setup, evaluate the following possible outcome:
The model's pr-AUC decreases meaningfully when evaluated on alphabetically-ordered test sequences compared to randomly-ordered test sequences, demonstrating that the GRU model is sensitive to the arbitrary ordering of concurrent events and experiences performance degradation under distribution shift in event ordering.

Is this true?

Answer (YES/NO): YES